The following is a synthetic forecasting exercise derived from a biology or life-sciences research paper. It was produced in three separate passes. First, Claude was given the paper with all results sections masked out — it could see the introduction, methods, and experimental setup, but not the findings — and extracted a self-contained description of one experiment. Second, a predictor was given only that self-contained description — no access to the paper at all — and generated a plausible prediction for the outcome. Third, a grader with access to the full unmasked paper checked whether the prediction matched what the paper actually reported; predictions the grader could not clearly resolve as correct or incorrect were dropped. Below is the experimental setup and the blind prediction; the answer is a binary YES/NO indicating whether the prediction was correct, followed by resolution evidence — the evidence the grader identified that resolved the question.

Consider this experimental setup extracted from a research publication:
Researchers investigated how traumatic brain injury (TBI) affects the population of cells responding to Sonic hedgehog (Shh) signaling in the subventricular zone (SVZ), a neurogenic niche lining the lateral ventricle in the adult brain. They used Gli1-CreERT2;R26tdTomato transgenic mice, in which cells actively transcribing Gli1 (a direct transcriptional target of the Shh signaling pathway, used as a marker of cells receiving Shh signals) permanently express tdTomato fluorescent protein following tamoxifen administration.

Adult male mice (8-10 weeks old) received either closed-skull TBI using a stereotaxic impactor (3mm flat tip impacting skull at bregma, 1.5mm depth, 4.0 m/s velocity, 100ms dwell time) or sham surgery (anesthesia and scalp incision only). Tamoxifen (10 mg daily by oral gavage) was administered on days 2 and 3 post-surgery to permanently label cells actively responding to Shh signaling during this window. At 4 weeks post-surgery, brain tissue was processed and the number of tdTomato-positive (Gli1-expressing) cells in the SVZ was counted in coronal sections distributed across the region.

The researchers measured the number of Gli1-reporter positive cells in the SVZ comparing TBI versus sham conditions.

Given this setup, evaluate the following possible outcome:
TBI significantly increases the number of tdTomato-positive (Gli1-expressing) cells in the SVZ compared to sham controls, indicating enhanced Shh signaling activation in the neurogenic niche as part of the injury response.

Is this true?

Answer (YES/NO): NO